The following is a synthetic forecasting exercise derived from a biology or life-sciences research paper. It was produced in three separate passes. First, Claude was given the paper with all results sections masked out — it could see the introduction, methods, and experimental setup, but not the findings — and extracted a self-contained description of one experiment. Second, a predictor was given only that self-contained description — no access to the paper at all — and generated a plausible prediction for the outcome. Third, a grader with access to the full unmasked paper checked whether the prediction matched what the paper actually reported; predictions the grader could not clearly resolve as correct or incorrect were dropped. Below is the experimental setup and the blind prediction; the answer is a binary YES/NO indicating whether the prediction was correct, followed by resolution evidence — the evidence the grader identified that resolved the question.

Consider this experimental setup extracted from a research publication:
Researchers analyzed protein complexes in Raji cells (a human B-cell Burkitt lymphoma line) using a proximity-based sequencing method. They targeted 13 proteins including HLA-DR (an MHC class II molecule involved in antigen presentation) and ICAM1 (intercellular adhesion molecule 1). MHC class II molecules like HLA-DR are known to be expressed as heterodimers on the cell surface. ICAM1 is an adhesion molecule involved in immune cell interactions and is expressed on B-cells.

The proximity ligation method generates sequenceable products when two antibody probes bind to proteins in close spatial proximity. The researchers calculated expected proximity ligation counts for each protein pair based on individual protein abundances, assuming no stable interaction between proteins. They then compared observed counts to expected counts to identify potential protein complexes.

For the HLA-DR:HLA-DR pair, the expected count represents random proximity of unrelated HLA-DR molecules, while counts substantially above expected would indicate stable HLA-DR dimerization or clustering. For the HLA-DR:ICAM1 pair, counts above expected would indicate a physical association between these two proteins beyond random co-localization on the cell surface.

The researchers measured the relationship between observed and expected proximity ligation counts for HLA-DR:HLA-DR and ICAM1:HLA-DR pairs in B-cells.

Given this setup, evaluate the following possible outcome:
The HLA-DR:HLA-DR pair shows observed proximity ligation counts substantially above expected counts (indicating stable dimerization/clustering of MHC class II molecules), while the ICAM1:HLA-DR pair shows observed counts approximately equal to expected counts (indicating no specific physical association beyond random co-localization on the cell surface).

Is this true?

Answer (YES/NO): NO